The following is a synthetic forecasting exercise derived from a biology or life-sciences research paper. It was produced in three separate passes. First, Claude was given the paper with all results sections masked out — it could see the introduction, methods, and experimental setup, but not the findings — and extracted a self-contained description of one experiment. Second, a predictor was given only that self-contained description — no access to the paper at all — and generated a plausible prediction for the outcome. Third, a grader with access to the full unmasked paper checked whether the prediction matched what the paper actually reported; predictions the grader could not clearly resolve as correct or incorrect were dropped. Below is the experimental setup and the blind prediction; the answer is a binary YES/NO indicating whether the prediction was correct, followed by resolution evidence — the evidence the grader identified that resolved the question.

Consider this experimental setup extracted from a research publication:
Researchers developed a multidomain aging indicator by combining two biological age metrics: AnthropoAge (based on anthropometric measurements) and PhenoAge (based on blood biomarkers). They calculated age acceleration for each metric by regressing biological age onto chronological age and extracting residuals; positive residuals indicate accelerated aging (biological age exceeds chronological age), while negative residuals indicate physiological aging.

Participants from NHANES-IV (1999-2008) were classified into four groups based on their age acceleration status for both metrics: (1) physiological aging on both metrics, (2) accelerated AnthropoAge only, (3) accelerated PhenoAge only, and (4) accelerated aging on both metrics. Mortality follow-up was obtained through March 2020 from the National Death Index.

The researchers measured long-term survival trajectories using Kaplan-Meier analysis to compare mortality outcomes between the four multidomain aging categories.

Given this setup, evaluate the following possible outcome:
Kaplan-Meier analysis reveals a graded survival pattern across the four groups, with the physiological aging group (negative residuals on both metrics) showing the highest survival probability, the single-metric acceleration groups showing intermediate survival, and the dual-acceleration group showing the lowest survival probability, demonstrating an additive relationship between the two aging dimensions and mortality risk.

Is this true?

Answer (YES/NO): NO